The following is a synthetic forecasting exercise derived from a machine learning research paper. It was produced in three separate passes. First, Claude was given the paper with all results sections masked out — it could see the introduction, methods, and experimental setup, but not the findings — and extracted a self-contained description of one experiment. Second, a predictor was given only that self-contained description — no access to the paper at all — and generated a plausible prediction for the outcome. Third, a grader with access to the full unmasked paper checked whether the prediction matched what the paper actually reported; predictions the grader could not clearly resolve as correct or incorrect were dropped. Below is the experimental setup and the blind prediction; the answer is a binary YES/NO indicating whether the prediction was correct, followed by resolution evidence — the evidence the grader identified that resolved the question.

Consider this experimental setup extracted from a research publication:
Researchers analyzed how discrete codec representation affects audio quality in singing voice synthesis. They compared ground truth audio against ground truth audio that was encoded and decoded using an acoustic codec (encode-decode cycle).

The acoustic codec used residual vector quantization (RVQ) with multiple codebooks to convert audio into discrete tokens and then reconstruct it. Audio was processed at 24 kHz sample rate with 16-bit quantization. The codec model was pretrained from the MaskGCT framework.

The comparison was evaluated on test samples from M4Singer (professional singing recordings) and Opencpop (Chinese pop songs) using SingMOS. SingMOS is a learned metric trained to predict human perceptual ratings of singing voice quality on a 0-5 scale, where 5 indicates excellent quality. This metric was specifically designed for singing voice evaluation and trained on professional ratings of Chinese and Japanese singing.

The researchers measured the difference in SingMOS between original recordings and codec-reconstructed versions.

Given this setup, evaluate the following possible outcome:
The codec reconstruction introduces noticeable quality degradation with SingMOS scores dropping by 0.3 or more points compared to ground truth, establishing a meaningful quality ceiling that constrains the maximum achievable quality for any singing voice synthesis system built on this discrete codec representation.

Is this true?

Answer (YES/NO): NO